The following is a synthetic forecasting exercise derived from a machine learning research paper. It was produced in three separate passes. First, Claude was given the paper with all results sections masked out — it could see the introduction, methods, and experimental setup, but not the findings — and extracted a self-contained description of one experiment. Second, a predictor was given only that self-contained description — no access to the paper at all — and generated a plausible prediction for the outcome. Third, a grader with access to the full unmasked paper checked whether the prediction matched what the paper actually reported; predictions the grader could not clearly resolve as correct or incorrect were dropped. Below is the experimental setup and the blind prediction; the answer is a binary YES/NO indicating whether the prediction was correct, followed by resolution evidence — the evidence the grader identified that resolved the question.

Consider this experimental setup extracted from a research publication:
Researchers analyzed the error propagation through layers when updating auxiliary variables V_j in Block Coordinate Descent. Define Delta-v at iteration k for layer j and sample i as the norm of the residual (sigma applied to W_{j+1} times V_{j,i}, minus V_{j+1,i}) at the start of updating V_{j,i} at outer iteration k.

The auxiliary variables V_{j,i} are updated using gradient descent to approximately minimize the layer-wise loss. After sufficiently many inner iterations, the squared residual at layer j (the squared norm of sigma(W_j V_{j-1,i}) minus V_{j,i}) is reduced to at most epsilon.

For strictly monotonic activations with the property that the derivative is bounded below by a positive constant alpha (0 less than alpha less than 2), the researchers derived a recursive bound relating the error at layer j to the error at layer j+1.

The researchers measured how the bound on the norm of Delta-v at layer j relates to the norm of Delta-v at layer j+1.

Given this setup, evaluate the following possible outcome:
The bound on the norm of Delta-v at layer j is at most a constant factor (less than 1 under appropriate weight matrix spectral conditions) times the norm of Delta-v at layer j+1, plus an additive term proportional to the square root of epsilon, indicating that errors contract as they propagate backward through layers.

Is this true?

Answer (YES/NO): NO